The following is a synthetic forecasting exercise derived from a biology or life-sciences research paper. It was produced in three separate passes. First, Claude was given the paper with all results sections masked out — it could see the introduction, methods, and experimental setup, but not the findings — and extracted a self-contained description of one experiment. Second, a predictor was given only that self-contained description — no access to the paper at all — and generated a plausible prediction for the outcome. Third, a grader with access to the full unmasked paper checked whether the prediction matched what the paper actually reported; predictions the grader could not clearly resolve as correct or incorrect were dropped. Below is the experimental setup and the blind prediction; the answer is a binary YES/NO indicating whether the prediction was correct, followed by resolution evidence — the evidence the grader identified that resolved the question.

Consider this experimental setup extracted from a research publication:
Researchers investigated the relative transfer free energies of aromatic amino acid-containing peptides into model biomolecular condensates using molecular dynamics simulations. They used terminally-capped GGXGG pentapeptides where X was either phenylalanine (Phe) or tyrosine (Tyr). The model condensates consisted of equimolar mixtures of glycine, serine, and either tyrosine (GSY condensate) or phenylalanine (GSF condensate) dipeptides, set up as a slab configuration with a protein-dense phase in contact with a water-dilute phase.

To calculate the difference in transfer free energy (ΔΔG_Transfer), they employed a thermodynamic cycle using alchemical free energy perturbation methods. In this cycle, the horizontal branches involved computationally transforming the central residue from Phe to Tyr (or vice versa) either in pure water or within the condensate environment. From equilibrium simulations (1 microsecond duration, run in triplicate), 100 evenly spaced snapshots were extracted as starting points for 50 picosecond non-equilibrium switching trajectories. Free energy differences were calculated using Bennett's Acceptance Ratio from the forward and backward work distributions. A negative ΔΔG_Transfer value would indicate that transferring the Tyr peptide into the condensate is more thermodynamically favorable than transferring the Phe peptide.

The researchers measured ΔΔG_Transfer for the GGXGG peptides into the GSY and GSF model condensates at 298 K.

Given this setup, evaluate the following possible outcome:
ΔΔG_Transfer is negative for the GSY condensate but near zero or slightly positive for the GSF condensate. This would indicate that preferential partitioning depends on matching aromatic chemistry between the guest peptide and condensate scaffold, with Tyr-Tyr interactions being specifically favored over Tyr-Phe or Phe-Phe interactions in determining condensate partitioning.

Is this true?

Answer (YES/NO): NO